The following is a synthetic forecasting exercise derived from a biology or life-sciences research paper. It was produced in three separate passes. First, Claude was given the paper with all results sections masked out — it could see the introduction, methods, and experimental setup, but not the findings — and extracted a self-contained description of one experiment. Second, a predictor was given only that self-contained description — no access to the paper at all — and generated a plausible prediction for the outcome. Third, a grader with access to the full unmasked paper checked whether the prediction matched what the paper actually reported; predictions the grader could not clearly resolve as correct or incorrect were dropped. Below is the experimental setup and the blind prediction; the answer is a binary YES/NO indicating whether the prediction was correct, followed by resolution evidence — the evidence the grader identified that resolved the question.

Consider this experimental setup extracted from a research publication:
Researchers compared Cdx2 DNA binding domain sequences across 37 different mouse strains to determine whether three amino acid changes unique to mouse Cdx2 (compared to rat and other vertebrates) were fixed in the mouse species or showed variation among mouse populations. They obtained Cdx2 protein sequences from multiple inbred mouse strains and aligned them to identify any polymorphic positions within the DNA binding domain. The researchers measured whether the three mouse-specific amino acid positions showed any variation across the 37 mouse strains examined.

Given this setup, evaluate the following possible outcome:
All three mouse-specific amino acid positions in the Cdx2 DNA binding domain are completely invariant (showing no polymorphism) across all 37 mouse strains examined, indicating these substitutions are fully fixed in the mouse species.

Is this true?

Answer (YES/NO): YES